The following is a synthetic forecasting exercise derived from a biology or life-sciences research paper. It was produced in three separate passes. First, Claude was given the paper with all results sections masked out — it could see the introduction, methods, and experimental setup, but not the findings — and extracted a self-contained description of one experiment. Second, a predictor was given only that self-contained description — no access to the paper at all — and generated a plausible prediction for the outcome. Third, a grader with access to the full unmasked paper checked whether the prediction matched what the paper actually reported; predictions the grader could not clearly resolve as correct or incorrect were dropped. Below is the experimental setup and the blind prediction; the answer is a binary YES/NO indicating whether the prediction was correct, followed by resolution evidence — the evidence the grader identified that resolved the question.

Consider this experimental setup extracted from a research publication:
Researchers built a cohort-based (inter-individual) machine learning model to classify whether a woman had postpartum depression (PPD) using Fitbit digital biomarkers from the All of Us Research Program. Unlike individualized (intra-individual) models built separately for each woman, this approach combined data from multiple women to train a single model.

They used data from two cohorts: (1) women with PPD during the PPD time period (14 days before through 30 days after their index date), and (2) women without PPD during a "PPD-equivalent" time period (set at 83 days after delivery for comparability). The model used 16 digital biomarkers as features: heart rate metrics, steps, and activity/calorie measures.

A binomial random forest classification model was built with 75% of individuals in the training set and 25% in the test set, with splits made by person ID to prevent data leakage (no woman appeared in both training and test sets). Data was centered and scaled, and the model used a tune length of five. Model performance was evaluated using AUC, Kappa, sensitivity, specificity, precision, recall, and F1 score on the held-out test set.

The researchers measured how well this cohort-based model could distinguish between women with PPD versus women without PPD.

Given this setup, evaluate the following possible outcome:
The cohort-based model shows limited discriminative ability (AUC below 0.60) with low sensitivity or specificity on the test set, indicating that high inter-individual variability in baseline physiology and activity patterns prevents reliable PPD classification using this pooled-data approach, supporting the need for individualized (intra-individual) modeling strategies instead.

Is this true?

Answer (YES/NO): YES